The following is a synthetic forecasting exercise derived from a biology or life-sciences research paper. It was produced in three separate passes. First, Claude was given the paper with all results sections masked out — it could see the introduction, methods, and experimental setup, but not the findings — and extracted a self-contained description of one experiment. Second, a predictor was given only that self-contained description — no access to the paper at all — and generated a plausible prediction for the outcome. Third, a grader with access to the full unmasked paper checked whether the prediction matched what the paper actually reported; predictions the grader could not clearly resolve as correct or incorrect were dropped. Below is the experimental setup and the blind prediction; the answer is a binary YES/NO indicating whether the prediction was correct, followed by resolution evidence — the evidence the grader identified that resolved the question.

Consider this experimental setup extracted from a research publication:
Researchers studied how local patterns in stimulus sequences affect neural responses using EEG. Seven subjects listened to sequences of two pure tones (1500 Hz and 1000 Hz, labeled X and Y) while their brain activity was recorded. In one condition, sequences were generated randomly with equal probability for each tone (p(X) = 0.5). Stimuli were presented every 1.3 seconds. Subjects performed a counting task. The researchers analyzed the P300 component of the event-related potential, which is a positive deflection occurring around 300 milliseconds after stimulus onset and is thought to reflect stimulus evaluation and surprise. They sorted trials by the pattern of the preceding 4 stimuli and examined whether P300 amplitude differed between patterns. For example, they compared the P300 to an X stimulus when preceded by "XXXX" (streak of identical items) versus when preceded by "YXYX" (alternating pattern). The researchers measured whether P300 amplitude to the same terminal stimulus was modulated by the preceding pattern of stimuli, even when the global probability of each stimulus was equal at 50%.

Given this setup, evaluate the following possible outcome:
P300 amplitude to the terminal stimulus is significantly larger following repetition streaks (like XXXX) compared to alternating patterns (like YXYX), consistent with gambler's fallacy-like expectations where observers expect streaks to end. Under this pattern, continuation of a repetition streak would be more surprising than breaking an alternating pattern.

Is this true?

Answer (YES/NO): NO